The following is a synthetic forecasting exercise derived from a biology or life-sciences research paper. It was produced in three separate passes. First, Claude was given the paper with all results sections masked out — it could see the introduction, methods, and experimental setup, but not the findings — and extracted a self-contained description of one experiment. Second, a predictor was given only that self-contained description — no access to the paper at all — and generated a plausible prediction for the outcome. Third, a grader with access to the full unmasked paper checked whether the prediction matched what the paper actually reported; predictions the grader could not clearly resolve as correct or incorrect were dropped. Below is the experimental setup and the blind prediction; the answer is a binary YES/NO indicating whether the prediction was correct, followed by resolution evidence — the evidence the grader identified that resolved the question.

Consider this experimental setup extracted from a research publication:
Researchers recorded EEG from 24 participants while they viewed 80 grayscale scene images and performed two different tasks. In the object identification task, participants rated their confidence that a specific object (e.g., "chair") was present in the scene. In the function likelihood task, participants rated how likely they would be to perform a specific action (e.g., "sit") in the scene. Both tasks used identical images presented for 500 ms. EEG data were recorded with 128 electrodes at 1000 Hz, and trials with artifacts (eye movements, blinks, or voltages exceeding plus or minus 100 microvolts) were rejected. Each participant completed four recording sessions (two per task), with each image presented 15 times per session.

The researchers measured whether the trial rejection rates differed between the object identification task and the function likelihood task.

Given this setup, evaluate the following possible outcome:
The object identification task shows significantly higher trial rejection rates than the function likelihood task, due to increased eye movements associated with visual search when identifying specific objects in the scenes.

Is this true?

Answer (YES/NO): NO